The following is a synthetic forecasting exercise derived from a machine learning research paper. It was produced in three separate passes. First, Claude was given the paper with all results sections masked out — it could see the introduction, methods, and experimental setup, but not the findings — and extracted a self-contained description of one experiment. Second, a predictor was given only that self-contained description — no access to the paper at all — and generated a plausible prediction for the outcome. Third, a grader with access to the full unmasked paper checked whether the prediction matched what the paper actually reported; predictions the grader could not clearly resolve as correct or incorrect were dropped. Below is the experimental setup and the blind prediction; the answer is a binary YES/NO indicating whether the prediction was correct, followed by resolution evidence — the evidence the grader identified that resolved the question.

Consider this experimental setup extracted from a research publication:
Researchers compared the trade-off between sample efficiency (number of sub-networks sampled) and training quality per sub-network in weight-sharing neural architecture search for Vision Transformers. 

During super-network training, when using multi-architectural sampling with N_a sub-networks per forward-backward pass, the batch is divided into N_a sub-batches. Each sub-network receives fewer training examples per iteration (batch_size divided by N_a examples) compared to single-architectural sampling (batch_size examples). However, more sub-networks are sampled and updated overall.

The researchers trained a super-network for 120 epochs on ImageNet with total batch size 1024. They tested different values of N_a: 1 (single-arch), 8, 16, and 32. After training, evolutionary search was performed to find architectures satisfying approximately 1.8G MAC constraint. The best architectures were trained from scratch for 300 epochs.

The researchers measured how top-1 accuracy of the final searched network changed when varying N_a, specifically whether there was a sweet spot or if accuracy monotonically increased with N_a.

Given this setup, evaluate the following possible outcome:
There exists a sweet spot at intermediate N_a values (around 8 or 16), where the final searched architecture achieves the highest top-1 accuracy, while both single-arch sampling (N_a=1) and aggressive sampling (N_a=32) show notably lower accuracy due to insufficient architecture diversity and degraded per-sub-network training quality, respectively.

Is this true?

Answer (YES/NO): NO